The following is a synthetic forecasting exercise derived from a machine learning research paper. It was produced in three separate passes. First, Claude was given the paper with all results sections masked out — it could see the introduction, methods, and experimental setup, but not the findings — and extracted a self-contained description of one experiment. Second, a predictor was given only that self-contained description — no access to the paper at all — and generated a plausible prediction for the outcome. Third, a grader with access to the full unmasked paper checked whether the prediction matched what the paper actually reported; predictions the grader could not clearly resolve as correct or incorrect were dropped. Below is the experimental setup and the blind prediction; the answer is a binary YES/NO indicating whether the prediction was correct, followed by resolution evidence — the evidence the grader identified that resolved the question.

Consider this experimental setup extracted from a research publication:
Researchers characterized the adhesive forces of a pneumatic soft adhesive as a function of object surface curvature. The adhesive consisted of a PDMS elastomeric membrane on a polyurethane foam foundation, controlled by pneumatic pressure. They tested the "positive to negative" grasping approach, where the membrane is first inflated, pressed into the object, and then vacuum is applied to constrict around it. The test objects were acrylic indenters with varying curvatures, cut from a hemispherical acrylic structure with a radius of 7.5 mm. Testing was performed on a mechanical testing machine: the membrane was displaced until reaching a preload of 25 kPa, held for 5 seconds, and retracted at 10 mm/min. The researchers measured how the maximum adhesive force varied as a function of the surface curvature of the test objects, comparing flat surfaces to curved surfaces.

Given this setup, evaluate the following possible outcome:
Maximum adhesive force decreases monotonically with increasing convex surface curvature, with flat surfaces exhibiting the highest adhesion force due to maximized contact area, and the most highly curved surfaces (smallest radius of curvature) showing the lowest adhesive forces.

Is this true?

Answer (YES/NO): NO